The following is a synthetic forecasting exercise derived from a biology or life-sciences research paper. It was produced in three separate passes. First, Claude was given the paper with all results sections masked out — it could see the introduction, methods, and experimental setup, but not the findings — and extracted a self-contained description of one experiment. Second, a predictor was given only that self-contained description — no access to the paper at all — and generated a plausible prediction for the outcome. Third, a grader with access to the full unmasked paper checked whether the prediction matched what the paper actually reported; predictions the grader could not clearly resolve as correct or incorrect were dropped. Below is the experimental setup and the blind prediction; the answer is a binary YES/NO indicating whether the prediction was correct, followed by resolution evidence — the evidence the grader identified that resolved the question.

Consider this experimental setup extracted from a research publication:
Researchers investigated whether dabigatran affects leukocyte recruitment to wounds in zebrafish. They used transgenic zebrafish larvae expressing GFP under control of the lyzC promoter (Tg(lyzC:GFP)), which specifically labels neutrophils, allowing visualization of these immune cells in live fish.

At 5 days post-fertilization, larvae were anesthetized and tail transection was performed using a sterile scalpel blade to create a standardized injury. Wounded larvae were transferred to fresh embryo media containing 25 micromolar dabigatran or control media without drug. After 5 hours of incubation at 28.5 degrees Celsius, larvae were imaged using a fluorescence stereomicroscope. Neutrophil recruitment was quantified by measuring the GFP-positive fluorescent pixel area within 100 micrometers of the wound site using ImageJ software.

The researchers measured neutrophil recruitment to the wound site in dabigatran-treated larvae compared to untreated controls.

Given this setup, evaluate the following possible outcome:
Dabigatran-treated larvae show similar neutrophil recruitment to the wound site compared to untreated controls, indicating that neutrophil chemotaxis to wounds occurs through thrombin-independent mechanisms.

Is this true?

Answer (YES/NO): YES